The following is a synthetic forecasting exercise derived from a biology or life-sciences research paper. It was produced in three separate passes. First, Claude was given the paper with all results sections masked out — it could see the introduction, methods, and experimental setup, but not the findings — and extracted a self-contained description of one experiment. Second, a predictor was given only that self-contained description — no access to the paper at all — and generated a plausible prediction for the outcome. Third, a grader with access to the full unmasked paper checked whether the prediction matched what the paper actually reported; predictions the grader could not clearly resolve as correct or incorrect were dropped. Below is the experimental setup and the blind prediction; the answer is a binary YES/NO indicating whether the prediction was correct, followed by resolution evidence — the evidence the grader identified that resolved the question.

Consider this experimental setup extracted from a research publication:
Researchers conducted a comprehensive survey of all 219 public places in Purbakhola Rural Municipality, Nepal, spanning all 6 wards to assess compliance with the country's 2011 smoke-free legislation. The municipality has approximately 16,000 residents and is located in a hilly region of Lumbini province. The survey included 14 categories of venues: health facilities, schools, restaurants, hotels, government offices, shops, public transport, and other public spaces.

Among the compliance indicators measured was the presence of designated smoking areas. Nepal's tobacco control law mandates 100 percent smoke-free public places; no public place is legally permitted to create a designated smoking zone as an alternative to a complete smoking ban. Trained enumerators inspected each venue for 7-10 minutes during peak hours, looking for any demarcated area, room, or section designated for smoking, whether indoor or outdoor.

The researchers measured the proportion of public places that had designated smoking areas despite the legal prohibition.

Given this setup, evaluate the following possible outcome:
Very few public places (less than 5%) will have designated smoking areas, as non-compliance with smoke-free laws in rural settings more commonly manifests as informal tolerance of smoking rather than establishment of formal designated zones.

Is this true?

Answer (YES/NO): YES